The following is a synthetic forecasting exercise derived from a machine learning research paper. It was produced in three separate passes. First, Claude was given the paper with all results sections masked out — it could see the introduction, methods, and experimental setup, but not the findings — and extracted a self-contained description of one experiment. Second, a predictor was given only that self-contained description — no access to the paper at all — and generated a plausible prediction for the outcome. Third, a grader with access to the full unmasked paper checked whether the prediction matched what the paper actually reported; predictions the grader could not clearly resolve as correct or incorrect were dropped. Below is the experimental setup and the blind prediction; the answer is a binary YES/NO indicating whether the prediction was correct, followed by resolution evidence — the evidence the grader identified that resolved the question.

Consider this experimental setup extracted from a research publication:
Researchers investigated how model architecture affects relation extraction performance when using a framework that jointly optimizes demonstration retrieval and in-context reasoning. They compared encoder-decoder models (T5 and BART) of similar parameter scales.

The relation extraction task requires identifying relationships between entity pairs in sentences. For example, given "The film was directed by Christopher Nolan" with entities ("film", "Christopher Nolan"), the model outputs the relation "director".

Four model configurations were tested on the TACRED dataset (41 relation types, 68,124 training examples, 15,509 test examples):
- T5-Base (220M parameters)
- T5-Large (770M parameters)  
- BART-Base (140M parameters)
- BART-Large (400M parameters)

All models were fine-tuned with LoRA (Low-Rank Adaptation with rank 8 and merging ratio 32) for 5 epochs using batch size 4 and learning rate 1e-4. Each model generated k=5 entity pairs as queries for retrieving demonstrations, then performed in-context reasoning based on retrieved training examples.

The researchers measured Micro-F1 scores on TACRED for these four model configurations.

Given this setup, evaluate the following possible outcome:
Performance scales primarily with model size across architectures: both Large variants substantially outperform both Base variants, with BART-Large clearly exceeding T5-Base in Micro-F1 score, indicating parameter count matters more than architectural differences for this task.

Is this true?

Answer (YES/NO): NO